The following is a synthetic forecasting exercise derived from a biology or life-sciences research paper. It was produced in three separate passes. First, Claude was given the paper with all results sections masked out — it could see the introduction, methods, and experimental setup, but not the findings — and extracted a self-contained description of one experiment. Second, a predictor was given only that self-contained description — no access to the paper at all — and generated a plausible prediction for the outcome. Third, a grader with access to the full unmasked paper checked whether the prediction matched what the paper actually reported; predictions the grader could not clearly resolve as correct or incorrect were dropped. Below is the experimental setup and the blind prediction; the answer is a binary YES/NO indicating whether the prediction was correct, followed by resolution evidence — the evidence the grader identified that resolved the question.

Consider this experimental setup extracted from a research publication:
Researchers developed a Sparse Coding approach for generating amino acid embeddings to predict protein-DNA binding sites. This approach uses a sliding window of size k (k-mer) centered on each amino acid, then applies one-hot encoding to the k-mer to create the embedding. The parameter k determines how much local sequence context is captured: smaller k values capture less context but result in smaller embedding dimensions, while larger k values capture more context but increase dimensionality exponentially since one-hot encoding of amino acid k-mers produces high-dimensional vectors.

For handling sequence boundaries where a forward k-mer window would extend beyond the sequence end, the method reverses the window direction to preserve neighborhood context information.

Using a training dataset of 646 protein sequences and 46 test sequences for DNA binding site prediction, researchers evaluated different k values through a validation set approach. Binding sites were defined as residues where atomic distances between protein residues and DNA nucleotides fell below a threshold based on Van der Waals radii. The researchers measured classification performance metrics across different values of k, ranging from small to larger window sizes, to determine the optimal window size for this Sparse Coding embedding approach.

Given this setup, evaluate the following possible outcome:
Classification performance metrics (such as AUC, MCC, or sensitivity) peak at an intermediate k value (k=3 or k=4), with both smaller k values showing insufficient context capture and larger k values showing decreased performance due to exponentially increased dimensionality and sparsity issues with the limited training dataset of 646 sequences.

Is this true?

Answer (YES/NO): NO